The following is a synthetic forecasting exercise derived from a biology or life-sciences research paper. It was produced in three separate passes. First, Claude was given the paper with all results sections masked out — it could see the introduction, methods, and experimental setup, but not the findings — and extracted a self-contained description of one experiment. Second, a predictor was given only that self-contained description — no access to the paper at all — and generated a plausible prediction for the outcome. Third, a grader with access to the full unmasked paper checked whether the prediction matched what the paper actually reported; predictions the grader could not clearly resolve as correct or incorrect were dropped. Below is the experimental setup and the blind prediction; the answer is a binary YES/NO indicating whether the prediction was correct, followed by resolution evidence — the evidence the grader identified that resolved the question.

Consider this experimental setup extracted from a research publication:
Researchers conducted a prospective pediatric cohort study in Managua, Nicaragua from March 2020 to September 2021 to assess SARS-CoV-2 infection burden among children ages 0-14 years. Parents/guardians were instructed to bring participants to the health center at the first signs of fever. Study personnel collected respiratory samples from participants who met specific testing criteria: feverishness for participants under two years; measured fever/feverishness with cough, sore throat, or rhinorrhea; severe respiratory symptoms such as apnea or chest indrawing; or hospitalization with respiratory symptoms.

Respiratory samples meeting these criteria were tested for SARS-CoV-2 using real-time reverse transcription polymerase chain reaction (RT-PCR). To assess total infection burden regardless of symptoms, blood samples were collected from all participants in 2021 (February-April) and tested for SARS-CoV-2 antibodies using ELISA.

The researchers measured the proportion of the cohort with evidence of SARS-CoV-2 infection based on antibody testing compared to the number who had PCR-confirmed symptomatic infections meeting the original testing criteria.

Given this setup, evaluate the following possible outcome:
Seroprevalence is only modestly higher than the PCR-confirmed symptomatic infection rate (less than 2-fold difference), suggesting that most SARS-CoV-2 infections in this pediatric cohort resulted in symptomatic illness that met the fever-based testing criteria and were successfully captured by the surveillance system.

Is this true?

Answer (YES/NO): NO